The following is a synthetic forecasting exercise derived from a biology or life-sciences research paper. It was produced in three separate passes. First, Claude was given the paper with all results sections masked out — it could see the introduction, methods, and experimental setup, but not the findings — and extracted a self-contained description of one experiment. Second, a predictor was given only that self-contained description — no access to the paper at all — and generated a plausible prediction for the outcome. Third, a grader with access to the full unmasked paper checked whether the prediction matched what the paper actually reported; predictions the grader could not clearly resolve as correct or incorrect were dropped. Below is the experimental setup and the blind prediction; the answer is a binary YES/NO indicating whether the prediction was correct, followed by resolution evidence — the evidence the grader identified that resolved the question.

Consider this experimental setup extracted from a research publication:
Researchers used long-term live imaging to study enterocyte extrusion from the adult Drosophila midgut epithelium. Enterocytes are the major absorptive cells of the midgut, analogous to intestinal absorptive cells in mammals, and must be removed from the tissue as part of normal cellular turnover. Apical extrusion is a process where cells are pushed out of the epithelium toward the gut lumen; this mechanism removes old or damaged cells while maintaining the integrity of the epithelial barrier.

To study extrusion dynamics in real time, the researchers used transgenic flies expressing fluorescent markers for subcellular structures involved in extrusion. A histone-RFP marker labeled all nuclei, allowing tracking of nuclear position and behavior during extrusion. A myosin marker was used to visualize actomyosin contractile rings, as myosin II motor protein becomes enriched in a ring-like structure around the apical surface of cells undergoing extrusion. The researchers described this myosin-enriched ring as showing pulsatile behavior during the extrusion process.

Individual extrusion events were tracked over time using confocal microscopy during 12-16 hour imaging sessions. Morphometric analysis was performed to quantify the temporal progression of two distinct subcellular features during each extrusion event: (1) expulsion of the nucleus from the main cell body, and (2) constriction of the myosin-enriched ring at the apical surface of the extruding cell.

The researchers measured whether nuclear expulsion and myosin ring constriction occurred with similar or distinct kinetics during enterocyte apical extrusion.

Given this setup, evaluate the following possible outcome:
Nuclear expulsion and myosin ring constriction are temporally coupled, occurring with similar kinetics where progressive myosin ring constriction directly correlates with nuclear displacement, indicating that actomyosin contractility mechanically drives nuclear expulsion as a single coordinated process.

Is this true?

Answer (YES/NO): NO